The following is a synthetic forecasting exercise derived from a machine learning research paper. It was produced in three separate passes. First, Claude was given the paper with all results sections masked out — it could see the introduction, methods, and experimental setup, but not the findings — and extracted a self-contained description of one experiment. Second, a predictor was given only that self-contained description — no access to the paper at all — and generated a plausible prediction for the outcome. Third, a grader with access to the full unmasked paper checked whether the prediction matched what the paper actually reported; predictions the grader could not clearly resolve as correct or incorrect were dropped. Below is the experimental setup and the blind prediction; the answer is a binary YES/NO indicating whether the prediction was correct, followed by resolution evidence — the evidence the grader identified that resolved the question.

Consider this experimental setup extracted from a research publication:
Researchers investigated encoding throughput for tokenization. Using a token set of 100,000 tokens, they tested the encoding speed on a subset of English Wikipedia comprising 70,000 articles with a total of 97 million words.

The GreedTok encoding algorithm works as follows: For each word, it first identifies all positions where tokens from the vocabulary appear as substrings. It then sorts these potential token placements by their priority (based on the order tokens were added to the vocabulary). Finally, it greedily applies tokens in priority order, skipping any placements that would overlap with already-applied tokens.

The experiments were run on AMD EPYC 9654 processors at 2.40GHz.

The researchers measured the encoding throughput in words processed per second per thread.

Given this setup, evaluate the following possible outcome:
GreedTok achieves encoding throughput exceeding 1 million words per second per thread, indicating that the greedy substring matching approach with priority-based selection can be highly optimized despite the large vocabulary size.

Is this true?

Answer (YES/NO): NO